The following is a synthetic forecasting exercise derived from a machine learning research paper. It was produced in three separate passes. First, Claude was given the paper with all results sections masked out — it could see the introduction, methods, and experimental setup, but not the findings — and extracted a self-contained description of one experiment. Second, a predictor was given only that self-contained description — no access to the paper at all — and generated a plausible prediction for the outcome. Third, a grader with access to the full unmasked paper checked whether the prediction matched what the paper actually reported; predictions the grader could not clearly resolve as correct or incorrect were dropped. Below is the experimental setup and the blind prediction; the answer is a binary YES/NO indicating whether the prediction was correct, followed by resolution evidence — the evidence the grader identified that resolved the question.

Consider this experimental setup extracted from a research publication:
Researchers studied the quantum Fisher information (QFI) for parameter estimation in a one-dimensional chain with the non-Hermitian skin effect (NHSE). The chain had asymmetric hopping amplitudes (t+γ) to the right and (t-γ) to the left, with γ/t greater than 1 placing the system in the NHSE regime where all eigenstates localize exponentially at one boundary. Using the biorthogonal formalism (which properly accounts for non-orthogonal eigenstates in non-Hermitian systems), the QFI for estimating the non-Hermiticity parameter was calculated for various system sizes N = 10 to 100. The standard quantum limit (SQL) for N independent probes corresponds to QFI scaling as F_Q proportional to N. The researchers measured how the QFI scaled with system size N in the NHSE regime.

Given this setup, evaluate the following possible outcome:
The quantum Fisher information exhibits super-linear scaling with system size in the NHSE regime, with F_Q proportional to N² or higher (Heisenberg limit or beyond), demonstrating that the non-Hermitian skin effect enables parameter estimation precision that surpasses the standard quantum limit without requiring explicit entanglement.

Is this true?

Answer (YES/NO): NO